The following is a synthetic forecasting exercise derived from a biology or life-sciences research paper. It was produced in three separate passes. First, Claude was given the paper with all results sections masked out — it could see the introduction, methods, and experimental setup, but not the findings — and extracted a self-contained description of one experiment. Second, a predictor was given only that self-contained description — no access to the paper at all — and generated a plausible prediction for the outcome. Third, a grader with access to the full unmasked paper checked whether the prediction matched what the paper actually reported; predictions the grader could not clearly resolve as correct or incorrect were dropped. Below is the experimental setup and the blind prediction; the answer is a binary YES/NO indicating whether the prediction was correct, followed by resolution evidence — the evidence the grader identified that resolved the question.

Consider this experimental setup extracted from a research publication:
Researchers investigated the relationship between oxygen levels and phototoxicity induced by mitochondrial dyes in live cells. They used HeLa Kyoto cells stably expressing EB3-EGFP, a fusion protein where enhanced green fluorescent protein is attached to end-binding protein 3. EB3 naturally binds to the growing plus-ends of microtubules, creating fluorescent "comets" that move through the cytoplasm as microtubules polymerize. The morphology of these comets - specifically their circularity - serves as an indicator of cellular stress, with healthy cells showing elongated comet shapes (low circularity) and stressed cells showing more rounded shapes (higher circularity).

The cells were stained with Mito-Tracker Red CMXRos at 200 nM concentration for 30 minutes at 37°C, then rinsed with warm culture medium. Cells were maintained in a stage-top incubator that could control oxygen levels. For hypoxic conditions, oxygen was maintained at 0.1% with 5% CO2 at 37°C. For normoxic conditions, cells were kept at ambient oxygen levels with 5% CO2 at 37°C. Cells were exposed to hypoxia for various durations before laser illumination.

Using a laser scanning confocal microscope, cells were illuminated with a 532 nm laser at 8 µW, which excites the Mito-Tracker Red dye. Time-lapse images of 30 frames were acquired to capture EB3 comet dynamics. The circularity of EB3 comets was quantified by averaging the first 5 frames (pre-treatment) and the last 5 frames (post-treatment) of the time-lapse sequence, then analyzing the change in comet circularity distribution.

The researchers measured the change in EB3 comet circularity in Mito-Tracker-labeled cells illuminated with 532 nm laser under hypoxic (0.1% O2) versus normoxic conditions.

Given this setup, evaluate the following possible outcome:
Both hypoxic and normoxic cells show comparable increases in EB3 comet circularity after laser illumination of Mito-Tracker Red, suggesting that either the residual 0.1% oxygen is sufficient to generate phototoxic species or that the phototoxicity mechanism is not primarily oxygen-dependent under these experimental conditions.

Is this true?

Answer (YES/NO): NO